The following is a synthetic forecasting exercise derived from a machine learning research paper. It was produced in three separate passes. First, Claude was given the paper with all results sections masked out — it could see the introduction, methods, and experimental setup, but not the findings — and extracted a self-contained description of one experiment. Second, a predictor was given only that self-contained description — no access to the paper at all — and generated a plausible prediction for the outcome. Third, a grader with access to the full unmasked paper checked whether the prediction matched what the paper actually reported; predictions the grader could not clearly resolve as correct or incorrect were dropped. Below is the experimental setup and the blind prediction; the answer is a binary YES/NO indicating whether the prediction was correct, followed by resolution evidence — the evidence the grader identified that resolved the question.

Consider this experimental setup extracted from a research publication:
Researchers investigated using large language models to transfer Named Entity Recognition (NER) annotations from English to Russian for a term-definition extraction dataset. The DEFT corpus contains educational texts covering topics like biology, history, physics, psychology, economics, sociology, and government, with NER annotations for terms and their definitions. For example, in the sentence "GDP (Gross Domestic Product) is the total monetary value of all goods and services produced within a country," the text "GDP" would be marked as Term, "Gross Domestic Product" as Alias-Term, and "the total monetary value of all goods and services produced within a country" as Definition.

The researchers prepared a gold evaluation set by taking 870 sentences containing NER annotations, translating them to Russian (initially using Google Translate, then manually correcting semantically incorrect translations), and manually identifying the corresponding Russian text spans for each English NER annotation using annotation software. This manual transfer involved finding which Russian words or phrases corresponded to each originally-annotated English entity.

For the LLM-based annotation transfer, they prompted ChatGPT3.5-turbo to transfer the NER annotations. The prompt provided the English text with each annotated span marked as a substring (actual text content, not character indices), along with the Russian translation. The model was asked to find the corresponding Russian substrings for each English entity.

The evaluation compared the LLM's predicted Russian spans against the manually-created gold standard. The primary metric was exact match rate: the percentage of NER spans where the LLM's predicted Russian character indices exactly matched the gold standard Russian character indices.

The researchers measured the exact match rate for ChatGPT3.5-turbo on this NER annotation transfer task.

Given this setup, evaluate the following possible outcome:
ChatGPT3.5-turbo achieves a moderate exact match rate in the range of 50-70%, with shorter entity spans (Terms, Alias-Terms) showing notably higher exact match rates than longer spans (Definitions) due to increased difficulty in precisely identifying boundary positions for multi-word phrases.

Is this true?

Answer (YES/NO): NO